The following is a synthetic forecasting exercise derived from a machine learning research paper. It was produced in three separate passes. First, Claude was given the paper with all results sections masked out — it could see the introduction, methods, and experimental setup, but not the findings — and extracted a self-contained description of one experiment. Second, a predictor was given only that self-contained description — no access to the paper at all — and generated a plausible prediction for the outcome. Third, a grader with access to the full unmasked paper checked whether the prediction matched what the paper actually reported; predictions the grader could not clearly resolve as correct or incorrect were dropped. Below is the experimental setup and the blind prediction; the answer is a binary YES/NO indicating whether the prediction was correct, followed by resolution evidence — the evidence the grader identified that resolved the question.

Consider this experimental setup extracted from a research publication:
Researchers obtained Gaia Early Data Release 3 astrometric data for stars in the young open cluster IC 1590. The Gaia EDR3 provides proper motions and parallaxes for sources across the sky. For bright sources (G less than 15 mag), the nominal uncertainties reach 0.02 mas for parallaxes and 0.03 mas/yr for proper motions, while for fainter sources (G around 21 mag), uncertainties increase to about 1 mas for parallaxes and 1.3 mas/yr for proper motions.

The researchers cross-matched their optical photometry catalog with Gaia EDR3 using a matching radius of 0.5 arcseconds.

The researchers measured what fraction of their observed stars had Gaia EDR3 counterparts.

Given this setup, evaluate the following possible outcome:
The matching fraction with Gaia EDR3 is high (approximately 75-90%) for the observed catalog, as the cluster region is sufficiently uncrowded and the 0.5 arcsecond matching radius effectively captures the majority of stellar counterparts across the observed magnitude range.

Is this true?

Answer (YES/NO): NO